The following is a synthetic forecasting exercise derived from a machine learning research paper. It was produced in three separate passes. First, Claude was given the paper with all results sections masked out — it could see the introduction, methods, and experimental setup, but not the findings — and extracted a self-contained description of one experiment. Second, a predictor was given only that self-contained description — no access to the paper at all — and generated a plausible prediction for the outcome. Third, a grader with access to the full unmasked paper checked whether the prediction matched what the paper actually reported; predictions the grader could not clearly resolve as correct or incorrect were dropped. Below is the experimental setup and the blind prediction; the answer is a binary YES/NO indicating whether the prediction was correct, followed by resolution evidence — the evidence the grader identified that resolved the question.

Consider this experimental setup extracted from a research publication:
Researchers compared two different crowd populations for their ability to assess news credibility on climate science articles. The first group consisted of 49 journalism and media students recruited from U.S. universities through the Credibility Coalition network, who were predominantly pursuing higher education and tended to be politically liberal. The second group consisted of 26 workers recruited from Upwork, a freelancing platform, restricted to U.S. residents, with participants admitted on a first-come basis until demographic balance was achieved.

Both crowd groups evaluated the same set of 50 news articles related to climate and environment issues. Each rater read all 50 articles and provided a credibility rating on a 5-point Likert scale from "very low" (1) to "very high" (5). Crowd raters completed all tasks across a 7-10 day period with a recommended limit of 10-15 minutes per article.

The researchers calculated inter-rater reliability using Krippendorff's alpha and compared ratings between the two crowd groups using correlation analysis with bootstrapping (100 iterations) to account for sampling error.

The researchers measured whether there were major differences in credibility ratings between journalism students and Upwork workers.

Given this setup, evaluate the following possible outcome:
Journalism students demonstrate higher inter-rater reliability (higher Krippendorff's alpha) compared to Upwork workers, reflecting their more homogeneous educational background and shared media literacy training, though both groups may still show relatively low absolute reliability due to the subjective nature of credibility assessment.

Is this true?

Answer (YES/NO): NO